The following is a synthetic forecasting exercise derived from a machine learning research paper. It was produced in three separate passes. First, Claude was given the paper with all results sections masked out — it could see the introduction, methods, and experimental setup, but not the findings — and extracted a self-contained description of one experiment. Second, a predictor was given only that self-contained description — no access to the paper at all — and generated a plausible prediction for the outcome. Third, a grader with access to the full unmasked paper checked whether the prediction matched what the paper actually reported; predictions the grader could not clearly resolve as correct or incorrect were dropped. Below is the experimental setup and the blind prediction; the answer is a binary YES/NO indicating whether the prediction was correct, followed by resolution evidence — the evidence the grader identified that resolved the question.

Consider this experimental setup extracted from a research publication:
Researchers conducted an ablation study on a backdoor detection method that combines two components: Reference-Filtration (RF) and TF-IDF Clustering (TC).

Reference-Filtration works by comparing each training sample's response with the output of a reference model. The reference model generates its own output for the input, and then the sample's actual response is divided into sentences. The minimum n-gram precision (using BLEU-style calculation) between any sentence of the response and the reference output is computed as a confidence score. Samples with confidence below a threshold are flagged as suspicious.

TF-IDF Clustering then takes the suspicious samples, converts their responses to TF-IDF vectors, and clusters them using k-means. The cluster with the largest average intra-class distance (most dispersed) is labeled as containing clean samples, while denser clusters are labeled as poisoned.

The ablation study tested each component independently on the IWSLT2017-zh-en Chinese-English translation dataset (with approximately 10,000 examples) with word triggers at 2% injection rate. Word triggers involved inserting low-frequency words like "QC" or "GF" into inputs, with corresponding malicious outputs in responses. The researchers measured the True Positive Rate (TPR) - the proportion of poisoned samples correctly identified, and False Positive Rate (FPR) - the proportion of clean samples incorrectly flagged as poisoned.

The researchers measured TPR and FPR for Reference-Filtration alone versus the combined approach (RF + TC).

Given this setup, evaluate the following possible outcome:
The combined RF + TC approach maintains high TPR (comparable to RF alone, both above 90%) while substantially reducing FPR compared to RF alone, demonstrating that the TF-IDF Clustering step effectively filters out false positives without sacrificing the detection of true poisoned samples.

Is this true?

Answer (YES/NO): NO